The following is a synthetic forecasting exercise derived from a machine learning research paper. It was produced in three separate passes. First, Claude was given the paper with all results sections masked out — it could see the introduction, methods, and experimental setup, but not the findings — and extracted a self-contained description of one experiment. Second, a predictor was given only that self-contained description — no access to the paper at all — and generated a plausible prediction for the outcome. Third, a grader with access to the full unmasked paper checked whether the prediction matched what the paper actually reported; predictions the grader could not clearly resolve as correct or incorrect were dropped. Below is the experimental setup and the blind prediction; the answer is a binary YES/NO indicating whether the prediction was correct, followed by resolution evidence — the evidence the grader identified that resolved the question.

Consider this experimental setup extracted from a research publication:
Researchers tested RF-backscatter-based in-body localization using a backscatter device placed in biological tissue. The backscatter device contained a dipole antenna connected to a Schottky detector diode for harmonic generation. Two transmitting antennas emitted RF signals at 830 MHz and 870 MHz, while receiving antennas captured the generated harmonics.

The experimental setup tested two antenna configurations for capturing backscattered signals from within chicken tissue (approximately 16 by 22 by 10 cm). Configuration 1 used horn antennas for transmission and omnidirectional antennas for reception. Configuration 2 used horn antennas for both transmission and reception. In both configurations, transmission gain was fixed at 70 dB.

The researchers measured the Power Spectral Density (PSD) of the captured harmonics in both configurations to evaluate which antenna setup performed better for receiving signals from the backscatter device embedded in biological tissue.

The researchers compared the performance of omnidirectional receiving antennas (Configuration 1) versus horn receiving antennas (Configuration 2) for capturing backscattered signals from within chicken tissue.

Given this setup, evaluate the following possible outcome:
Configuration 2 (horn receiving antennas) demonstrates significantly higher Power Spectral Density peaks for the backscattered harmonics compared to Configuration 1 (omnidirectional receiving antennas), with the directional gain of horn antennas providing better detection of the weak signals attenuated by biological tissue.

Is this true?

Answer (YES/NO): NO